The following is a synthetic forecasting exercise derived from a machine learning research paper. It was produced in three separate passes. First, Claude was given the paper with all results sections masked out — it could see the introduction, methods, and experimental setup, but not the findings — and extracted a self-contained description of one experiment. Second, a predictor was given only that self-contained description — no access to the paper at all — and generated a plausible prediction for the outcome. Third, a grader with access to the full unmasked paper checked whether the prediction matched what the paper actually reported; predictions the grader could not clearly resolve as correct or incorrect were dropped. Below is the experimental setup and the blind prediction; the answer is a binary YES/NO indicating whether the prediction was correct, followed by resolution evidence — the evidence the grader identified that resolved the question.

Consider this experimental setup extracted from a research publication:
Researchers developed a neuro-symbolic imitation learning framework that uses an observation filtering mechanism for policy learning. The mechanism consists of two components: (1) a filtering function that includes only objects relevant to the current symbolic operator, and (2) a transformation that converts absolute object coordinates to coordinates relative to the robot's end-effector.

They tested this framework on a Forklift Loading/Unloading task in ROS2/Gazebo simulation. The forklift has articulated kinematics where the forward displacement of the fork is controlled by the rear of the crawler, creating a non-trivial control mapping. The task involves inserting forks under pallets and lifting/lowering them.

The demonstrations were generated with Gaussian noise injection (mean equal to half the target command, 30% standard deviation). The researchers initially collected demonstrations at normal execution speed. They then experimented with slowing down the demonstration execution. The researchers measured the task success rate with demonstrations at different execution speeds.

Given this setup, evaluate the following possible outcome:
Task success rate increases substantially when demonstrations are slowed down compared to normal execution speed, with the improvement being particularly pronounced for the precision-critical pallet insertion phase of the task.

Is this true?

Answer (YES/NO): NO